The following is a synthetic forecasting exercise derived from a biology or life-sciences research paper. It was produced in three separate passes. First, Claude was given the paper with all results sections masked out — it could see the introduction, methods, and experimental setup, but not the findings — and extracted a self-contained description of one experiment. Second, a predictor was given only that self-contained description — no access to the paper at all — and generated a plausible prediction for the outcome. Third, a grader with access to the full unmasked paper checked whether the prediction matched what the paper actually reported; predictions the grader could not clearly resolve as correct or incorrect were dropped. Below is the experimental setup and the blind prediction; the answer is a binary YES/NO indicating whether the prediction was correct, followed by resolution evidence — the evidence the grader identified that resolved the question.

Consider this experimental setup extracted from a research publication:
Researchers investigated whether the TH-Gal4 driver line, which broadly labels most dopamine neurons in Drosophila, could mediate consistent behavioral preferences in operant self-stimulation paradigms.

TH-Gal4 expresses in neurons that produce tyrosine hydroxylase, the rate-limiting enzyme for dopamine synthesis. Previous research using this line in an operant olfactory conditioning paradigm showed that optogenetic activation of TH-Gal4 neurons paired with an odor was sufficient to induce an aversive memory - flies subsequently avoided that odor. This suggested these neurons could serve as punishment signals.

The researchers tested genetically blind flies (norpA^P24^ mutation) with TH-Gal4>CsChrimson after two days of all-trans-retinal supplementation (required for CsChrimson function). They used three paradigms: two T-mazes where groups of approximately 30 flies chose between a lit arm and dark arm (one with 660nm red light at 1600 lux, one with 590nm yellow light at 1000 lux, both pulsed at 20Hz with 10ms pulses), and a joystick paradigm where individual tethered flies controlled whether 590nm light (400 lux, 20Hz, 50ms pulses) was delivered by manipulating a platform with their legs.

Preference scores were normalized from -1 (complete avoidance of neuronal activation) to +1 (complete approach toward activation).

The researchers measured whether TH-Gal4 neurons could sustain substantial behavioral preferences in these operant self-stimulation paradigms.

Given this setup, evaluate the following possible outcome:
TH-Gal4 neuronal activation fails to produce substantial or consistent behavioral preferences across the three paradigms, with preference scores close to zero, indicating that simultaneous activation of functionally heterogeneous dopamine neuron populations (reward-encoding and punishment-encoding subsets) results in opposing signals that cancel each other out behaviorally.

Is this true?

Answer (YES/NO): NO